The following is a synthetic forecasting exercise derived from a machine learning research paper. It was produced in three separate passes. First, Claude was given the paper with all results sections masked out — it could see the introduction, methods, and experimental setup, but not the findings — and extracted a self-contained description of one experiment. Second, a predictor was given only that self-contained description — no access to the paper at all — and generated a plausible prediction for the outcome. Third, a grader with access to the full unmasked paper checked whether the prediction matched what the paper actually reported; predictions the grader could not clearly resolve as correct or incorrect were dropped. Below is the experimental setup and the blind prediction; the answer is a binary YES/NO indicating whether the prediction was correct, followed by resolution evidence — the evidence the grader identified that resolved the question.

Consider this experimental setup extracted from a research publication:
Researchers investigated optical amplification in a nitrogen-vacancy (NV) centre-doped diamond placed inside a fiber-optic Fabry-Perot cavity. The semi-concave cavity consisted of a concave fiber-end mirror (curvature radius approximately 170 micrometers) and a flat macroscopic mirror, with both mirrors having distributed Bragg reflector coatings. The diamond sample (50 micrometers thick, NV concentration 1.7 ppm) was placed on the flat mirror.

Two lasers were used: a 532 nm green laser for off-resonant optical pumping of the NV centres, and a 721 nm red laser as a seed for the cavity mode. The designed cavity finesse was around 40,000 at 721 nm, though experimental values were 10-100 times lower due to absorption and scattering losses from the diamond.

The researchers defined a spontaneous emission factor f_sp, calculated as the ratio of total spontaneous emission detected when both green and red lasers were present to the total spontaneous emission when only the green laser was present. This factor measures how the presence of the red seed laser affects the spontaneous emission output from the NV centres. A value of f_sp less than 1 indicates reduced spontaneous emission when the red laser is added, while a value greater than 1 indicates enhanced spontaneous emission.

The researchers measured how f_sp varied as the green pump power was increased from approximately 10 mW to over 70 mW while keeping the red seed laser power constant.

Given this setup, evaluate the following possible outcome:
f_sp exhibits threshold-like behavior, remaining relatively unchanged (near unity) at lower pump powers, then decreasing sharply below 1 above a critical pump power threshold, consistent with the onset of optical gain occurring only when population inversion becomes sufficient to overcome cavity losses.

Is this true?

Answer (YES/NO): NO